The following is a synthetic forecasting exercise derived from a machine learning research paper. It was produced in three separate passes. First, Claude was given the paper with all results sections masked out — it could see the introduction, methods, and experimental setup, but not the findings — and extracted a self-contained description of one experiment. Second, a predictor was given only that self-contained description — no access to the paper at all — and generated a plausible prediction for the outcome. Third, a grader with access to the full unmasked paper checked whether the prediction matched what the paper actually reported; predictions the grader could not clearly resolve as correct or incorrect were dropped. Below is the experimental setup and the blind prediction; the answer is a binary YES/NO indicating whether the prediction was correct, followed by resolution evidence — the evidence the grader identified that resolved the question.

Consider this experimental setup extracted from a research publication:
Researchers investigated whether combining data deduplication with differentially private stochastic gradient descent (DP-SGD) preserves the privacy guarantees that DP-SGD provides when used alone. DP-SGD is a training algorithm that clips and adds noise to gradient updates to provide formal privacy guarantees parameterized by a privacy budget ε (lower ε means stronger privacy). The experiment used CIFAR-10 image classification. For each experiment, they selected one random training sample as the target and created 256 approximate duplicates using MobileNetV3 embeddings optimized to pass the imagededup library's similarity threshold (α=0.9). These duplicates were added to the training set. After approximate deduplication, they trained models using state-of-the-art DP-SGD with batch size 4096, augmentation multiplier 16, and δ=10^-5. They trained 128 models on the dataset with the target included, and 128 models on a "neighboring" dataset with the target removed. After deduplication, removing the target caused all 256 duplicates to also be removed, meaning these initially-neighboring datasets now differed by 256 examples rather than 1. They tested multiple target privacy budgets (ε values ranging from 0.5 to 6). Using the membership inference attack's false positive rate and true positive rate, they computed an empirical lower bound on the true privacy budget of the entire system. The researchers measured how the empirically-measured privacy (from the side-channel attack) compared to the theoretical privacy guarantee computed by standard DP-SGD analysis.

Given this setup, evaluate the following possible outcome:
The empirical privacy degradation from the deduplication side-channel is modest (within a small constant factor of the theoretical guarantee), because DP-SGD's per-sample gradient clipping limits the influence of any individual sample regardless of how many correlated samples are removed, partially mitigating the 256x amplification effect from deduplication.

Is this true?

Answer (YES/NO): NO